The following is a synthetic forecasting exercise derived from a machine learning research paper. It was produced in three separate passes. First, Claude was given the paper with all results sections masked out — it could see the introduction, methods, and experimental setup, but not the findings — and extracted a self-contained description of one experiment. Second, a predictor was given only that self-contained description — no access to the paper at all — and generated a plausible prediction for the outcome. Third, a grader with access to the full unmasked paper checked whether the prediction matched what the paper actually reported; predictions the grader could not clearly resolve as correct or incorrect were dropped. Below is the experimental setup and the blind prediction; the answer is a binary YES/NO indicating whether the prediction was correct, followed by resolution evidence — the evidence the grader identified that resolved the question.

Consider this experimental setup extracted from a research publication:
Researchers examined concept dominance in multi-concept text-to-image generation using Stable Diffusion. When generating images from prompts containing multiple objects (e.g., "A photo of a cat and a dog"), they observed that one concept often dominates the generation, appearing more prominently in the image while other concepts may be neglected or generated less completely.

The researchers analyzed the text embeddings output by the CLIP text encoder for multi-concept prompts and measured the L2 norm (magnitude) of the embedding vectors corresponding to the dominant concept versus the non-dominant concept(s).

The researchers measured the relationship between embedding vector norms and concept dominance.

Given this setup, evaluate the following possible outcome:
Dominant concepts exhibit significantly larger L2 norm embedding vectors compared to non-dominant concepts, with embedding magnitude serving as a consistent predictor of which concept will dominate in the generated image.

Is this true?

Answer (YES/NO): NO